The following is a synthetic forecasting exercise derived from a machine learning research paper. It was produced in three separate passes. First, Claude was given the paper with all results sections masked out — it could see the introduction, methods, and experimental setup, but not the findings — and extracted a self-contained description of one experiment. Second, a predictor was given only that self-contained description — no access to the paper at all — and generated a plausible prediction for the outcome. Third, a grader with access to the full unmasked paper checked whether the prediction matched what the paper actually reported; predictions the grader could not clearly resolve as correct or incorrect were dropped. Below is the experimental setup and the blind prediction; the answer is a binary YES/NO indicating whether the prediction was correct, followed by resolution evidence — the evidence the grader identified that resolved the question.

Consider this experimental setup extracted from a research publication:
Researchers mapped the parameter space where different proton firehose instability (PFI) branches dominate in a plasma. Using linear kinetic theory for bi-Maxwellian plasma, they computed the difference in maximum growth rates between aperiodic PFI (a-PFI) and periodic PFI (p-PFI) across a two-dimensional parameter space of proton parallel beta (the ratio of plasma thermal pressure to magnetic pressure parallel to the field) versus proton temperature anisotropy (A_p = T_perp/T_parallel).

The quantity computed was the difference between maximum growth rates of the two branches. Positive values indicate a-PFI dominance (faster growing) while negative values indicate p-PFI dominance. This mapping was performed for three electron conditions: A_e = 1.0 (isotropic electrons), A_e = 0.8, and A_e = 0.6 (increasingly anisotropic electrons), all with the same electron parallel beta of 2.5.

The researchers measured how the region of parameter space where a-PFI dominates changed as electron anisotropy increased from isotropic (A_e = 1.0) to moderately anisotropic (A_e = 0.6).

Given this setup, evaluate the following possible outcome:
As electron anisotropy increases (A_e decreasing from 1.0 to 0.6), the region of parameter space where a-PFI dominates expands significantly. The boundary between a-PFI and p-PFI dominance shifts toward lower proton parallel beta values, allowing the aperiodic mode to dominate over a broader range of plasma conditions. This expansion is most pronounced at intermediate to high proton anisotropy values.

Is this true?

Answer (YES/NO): NO